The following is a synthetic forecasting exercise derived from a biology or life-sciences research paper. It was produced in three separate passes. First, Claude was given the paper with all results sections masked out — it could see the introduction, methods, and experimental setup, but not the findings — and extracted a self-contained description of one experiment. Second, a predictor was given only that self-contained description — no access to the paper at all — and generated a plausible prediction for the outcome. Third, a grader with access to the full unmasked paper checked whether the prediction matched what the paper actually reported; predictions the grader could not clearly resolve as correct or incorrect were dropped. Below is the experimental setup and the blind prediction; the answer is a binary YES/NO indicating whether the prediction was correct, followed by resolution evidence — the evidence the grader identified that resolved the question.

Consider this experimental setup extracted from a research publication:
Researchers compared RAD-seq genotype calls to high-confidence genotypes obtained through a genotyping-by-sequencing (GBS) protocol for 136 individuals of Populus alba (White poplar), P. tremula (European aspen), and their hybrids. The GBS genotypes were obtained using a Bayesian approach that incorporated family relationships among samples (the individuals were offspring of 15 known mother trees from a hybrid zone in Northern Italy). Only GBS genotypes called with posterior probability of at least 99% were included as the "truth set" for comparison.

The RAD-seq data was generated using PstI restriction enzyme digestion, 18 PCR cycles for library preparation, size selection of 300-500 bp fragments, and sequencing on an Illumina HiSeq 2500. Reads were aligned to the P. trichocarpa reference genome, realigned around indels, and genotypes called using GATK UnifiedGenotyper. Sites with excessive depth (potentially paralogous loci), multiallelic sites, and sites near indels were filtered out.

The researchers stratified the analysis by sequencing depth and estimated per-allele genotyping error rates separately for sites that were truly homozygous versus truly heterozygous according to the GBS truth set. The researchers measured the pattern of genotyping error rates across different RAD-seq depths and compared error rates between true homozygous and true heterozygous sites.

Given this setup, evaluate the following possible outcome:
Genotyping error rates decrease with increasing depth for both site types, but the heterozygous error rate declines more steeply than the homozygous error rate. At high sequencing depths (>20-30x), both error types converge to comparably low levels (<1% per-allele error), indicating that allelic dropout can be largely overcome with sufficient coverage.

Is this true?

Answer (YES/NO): NO